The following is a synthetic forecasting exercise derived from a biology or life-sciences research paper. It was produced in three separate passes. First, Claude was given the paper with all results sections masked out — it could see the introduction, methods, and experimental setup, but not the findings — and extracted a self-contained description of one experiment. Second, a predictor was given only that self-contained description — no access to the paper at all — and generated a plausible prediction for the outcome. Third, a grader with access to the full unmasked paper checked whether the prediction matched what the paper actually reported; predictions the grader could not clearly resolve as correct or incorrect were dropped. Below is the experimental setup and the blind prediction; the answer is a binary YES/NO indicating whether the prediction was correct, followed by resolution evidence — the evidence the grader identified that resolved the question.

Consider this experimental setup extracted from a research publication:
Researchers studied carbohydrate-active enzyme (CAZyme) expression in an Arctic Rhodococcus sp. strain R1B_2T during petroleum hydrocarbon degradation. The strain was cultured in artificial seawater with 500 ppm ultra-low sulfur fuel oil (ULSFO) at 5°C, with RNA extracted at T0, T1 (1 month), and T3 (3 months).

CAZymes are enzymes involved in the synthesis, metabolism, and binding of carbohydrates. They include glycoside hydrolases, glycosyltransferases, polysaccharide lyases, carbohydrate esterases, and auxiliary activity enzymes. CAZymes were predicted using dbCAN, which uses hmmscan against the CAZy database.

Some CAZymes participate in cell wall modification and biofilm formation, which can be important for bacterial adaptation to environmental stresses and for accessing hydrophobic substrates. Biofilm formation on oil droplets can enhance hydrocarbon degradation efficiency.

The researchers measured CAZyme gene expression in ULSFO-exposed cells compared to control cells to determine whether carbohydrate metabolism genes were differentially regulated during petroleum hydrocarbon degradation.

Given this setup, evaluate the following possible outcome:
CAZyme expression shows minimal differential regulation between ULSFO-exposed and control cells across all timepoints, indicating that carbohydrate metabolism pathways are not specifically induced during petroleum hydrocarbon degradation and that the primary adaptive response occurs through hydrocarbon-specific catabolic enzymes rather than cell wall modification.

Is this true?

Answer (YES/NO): NO